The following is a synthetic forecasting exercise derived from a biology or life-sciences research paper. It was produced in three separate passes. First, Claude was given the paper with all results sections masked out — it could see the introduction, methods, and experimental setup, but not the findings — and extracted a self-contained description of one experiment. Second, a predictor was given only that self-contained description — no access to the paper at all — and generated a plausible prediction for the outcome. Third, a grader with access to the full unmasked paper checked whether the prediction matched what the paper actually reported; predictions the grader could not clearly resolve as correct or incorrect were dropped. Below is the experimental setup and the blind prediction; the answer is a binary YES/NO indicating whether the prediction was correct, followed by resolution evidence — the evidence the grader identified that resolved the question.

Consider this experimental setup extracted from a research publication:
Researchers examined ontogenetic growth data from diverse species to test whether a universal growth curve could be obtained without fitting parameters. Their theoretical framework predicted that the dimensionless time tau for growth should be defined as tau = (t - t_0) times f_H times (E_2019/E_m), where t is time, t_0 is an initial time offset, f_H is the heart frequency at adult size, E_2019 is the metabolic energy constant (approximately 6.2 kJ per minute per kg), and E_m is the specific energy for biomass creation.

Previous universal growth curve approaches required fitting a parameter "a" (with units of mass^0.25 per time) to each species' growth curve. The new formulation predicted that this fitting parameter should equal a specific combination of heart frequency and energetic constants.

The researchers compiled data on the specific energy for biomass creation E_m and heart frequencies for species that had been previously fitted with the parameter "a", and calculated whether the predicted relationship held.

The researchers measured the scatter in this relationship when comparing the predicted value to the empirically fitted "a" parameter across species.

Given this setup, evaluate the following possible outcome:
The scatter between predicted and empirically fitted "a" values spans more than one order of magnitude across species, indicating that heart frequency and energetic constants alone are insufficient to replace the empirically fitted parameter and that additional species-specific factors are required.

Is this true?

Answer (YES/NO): NO